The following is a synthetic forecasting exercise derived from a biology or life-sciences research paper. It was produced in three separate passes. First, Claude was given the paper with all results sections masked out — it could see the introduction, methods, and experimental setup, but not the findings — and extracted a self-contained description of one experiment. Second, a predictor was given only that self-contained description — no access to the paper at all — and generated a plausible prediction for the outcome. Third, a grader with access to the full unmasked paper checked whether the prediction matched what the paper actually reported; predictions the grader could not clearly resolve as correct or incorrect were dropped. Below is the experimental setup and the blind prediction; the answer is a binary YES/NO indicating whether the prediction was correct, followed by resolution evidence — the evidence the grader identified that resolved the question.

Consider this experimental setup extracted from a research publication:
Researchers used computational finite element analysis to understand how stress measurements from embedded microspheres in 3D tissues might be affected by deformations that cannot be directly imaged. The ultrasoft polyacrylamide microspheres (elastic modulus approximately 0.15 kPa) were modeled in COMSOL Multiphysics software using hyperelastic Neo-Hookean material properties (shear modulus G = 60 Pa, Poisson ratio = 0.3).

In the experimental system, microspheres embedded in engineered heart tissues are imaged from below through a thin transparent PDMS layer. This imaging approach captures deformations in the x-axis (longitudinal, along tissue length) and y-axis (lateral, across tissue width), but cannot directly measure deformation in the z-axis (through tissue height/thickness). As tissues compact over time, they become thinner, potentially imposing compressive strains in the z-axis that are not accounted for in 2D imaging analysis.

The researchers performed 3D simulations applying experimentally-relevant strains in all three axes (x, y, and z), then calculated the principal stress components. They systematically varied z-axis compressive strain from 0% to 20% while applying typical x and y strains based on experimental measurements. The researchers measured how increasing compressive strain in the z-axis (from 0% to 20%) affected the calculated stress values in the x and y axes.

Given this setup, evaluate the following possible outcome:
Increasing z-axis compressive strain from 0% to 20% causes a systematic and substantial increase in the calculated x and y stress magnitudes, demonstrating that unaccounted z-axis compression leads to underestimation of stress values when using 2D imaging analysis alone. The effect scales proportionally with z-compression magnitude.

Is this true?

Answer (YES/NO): NO